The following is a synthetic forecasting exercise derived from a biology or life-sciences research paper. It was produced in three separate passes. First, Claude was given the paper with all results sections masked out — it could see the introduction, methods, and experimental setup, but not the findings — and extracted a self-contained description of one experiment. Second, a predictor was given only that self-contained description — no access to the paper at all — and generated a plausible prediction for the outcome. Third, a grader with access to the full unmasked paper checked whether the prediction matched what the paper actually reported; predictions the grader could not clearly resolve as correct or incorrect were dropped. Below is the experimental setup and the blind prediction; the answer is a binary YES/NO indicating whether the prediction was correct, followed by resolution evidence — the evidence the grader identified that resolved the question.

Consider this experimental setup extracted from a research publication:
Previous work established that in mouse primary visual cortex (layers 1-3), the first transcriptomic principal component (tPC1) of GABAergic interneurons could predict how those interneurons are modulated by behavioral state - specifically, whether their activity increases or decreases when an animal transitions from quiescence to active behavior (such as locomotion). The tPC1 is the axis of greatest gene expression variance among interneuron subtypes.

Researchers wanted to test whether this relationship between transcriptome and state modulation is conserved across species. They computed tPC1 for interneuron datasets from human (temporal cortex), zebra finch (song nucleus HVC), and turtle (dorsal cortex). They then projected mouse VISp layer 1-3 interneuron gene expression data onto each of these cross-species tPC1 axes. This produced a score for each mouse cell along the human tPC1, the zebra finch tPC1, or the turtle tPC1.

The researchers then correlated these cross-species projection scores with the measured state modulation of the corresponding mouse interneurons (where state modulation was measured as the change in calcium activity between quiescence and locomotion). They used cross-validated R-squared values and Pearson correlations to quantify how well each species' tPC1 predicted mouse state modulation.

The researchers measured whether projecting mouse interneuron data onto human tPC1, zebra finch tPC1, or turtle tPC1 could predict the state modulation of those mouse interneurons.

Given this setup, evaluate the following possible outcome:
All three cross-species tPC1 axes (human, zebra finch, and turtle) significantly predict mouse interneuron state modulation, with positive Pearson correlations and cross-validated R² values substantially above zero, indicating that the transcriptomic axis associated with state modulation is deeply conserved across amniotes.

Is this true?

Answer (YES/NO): NO